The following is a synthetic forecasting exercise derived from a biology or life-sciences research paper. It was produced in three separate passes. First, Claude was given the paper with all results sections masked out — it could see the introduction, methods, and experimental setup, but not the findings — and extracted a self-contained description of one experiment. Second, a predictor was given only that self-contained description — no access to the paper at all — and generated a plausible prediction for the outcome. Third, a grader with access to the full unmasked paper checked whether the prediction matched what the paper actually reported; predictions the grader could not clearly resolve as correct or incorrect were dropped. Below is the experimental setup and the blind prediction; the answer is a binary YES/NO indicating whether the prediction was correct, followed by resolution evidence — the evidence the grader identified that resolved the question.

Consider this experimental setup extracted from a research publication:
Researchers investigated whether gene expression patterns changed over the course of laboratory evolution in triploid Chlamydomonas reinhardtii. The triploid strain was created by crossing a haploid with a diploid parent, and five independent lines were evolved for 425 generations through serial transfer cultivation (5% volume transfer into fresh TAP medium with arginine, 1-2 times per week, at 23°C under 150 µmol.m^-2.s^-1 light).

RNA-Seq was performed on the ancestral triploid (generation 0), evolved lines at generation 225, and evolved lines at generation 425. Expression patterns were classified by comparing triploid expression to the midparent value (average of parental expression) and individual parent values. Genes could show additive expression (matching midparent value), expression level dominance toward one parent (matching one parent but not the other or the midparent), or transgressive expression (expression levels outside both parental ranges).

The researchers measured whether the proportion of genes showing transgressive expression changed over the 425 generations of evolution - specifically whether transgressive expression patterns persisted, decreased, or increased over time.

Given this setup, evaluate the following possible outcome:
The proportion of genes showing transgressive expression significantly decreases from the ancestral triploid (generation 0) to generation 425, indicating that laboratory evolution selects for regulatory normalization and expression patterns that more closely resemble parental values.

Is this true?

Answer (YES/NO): NO